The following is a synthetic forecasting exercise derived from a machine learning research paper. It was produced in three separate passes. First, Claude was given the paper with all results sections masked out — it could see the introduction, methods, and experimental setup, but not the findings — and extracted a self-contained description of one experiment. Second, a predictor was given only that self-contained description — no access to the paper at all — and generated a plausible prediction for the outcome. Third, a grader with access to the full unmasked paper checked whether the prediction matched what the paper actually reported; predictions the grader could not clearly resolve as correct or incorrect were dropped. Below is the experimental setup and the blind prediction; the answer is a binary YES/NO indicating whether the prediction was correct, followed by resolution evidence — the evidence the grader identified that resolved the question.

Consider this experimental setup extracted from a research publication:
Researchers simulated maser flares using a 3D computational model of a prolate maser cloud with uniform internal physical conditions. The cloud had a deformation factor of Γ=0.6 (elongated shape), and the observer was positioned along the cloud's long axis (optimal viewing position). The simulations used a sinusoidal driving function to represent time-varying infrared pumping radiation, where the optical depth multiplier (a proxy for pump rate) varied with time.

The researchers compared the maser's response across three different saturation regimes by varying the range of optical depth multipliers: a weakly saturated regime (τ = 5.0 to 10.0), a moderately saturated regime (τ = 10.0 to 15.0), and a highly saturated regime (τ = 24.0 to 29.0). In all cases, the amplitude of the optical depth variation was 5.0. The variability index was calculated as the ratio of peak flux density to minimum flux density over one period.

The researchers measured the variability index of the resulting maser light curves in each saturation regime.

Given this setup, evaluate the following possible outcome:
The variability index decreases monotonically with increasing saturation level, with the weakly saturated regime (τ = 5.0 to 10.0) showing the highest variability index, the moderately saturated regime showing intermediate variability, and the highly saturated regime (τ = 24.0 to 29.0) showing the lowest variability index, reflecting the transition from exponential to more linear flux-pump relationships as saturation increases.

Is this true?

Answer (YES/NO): YES